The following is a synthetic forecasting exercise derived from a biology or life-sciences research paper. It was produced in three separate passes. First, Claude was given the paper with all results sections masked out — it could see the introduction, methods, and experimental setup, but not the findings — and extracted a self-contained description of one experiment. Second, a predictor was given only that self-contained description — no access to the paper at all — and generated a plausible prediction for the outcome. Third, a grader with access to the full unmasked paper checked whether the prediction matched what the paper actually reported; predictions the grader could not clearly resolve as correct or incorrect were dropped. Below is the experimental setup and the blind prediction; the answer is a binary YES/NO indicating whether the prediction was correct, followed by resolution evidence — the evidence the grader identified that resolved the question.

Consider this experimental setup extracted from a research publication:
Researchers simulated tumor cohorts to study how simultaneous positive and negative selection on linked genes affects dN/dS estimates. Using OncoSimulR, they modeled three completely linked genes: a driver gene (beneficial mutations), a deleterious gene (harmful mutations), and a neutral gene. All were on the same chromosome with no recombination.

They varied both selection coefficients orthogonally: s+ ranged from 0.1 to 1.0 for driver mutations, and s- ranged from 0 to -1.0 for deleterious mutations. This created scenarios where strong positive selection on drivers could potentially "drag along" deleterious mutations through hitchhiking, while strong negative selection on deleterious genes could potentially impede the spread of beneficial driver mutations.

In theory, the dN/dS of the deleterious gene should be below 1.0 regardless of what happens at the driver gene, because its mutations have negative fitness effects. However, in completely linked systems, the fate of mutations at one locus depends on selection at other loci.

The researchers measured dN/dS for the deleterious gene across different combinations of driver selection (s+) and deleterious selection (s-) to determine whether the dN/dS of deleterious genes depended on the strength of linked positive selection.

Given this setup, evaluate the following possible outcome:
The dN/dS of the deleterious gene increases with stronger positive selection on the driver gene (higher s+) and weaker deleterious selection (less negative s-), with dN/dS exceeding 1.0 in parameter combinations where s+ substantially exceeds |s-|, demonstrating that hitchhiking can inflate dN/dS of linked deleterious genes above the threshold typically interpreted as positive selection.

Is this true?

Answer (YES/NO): NO